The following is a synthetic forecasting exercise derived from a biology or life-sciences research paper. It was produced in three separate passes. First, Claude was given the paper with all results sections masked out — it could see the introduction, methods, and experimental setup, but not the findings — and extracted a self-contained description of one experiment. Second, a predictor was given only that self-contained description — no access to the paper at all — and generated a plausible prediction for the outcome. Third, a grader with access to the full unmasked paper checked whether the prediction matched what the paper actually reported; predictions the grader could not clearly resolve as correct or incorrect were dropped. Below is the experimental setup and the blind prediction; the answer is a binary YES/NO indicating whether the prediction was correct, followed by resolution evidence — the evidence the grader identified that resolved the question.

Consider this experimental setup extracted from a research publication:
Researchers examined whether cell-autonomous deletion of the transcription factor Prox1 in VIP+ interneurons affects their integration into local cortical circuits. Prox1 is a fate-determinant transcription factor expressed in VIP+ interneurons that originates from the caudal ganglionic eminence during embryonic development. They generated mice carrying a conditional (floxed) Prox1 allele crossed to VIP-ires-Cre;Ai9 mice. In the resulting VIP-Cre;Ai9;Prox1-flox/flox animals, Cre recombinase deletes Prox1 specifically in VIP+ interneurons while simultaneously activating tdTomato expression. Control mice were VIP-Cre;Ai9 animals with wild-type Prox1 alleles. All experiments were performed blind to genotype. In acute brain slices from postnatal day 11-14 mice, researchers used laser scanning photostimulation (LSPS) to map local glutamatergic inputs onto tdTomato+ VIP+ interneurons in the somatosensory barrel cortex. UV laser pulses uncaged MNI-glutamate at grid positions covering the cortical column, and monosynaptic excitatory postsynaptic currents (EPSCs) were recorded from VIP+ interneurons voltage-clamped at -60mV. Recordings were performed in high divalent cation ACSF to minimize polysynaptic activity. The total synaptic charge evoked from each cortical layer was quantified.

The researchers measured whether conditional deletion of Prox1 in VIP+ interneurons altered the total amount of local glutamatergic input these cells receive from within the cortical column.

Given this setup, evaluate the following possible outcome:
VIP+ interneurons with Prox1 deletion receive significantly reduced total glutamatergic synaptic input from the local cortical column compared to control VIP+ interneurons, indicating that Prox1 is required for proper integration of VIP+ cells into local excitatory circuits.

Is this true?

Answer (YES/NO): NO